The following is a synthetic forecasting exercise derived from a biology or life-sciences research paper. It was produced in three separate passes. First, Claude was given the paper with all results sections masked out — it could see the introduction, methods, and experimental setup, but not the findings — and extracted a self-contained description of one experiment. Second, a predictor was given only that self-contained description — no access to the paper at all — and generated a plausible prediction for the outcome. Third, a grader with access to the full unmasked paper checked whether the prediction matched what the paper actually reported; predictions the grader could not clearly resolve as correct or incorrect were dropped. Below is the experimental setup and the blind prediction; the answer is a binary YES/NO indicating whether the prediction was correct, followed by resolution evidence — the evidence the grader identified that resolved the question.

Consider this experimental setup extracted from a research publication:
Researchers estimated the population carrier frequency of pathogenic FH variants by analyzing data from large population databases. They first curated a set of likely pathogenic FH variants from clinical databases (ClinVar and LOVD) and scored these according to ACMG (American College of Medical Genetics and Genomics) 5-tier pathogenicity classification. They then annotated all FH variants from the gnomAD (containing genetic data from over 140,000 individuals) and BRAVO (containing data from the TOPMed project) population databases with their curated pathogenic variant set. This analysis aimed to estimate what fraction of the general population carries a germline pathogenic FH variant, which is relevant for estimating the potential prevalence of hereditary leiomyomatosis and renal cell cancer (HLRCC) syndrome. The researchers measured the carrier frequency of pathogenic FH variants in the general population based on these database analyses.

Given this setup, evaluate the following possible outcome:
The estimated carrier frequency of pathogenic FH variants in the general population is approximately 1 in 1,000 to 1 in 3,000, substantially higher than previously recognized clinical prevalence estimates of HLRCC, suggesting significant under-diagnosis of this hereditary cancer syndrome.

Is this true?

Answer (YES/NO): NO